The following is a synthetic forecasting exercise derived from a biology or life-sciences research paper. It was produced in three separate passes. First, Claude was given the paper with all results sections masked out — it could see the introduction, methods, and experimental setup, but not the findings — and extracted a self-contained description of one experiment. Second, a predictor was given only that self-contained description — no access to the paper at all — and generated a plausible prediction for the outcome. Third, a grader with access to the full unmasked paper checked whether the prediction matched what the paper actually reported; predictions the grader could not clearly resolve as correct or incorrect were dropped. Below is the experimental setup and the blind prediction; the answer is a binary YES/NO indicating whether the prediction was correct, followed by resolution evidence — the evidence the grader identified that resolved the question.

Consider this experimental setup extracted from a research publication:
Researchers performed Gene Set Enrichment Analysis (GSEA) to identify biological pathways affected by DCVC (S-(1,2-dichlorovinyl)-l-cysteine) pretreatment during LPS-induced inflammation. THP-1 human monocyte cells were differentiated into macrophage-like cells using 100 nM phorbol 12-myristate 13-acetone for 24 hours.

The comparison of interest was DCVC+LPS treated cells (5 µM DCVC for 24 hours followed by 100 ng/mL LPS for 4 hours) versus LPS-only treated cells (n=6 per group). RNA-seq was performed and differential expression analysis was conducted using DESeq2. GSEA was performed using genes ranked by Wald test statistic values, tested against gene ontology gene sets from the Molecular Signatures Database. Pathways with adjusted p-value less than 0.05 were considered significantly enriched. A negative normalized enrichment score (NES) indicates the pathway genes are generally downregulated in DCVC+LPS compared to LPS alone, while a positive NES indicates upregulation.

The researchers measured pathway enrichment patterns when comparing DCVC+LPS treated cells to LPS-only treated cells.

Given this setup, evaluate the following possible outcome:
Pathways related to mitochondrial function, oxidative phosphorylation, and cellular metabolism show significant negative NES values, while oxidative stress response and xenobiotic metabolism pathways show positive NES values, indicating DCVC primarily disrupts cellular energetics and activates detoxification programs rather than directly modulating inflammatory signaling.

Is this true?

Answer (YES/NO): NO